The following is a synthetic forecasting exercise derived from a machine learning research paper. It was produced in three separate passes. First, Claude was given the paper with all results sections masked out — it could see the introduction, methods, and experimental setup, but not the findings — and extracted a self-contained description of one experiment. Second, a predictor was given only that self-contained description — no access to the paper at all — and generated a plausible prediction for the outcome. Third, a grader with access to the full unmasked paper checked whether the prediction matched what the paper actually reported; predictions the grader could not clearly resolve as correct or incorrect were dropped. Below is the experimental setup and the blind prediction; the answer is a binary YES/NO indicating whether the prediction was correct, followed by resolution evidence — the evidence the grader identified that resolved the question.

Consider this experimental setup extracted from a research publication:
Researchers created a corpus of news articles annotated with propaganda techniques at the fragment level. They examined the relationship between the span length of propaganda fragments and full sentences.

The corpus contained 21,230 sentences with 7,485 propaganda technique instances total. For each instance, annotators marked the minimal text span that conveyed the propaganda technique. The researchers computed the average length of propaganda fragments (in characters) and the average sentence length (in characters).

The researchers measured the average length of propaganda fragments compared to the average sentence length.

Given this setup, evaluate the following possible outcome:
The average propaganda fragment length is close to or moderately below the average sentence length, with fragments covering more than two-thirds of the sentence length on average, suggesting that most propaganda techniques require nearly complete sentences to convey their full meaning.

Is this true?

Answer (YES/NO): NO